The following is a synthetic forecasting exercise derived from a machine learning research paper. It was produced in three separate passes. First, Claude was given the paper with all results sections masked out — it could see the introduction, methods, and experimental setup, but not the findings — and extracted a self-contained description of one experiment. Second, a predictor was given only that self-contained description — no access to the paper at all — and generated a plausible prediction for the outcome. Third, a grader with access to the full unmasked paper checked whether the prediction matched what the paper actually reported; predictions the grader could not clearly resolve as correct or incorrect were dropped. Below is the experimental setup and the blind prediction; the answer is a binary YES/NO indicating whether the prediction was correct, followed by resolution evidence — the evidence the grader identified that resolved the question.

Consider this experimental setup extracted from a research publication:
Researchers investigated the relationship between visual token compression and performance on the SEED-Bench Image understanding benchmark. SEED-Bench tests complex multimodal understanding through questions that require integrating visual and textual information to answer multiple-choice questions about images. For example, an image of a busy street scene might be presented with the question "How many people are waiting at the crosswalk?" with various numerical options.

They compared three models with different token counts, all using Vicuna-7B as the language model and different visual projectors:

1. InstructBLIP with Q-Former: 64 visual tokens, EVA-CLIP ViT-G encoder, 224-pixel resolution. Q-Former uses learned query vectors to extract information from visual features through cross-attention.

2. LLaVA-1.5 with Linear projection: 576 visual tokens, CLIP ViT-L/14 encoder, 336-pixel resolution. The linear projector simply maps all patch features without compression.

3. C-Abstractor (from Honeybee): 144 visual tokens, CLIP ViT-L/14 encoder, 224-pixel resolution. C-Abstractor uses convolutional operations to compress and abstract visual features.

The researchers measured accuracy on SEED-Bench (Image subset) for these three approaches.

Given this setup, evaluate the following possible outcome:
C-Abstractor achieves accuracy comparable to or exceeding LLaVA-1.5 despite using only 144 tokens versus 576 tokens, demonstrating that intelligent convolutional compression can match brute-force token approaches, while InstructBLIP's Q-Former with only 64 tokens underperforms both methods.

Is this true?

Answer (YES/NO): YES